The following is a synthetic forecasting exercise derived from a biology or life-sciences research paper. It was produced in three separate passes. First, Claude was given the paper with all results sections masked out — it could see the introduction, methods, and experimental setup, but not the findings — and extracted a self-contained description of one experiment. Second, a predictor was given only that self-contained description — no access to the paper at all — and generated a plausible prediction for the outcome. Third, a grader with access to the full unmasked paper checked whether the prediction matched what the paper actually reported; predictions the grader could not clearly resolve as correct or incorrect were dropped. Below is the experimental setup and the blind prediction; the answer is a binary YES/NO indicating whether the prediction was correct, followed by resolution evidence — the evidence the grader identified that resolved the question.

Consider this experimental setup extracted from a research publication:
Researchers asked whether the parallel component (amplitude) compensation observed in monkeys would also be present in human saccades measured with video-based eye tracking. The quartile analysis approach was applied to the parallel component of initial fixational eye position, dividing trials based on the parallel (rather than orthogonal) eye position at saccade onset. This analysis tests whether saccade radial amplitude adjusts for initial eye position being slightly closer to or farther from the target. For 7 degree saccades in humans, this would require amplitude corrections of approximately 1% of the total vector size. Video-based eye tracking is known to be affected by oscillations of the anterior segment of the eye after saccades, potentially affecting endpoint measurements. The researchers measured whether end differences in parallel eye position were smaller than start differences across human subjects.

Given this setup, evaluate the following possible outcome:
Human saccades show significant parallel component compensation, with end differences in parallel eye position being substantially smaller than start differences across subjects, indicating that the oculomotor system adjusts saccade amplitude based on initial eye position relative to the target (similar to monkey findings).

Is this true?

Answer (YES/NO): NO